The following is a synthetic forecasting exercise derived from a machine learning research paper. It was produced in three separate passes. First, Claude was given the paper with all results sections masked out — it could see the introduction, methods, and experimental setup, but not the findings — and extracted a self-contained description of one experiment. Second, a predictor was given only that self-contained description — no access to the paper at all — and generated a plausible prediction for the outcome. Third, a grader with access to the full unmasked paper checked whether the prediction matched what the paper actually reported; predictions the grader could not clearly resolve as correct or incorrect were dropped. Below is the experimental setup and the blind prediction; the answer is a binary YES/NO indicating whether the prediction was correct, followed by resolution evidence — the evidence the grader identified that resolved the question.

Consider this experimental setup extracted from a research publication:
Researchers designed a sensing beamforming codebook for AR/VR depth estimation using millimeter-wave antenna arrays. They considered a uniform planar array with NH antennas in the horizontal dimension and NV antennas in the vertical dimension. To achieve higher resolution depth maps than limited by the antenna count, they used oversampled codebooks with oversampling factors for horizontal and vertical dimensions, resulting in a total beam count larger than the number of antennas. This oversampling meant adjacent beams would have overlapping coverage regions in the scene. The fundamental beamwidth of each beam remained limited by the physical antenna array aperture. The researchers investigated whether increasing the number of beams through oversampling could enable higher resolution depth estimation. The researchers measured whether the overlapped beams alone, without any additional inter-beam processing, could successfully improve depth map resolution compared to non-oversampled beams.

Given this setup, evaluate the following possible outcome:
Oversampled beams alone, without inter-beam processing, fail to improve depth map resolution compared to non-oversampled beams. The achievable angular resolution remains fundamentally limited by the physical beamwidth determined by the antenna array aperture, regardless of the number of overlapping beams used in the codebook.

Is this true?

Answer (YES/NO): YES